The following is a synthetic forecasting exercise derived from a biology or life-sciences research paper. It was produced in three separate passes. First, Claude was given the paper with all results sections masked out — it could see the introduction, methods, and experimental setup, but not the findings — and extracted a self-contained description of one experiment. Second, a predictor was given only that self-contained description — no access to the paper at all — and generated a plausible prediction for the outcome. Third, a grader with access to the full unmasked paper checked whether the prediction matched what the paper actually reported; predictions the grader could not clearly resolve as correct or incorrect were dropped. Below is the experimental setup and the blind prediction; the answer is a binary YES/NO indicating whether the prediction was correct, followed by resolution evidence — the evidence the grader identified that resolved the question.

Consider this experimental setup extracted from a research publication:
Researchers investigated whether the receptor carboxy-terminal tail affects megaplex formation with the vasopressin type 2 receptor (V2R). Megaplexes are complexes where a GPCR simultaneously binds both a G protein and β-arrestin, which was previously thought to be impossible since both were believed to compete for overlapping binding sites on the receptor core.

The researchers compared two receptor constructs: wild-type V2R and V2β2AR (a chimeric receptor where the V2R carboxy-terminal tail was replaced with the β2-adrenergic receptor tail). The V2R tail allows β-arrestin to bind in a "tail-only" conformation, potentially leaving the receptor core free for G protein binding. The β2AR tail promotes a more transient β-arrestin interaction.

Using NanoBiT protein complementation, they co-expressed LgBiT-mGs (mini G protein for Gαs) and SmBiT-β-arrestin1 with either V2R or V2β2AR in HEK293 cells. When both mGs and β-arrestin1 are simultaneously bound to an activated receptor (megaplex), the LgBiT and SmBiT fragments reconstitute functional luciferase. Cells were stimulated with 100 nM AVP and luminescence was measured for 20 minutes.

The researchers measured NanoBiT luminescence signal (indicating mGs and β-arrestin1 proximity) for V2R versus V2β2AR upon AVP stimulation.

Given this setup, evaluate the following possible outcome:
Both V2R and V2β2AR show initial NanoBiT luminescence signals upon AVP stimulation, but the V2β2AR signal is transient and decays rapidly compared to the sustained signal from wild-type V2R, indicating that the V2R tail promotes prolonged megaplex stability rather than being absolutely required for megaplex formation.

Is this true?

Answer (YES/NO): NO